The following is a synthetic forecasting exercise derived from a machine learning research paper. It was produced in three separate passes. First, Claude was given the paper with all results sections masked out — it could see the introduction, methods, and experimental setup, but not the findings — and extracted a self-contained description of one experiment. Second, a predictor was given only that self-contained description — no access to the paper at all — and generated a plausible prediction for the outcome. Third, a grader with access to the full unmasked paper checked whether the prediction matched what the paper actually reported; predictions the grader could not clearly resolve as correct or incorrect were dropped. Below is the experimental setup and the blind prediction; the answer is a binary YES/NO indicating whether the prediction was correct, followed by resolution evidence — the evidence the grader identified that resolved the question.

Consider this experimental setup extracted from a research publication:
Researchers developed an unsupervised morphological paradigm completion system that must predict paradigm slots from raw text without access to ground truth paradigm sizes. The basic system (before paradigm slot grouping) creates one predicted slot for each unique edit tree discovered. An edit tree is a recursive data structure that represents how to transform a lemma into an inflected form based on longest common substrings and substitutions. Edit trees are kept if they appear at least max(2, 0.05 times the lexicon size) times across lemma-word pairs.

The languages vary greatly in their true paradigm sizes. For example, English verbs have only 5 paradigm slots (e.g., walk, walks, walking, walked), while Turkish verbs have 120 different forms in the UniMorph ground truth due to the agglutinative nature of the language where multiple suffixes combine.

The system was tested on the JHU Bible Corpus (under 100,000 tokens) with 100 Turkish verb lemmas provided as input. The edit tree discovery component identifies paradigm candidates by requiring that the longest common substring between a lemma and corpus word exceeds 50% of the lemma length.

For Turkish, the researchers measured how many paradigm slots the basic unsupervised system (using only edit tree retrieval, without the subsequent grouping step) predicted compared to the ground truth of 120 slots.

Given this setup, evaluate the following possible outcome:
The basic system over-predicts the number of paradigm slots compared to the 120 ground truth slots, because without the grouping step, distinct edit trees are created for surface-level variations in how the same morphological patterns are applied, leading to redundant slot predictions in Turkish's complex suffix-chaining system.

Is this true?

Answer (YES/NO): YES